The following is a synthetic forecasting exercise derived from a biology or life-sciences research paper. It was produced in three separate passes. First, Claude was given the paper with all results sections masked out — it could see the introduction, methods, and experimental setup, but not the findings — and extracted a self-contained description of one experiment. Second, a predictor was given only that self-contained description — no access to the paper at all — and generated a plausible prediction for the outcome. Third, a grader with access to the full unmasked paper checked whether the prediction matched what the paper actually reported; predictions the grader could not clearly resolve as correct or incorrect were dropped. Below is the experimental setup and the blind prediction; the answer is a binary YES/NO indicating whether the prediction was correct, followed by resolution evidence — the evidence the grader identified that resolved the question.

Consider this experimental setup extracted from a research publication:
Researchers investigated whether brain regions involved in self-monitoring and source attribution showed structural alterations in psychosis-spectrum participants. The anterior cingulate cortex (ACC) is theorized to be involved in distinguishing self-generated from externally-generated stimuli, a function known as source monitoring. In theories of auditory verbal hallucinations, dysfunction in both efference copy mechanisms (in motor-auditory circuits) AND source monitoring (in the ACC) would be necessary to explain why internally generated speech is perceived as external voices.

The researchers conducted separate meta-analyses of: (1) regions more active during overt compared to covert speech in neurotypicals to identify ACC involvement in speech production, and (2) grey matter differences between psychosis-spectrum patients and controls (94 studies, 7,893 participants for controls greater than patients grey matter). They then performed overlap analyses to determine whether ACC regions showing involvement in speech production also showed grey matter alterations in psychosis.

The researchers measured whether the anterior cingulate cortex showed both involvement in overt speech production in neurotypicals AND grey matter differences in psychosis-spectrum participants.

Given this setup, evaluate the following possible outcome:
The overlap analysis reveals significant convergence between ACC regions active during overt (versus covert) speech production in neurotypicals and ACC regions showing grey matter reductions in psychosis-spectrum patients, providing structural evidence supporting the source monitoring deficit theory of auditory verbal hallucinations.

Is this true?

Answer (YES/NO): NO